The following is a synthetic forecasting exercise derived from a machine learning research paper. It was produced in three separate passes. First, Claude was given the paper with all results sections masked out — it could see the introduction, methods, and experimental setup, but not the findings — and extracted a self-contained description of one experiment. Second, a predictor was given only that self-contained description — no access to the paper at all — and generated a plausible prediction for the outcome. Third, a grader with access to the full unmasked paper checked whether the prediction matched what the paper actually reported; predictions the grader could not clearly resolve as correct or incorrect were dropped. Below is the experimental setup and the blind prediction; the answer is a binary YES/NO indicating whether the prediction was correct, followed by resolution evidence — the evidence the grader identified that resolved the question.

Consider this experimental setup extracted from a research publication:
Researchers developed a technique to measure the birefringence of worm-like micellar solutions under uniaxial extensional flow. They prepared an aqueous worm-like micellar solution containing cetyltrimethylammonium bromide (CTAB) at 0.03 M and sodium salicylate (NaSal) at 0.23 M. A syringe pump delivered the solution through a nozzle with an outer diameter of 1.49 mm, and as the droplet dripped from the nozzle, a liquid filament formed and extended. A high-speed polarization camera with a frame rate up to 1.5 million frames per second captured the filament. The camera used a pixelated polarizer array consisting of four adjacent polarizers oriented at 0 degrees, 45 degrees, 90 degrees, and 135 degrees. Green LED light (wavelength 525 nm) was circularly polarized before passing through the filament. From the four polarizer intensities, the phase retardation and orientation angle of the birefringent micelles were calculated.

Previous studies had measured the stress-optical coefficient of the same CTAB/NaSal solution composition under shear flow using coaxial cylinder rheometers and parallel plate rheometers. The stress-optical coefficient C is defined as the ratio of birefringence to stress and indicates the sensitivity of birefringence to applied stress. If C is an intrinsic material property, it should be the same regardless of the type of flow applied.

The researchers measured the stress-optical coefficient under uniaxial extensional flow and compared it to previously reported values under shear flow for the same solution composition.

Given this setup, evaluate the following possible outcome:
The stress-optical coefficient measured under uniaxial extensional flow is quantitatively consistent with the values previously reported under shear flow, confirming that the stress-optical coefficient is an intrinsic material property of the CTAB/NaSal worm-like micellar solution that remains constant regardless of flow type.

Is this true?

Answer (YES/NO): YES